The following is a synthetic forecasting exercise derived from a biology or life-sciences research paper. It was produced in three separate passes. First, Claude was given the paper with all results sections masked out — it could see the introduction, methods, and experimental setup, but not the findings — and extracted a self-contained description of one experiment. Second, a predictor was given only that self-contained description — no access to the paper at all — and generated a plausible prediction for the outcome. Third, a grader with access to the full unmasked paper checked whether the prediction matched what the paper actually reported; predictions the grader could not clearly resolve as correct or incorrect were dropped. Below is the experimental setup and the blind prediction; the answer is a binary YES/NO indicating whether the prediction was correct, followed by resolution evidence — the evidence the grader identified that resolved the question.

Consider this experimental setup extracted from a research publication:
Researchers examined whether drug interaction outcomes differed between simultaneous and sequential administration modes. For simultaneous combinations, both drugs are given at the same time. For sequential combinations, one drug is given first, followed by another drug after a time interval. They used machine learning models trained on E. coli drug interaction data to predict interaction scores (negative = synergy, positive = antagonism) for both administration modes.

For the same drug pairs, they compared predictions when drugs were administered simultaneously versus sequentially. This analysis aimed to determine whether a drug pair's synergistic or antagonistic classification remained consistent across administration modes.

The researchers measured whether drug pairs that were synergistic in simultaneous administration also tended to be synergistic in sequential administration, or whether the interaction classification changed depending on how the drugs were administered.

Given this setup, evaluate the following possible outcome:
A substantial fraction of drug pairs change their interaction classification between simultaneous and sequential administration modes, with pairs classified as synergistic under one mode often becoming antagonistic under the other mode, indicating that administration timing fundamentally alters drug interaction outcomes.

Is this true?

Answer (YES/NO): YES